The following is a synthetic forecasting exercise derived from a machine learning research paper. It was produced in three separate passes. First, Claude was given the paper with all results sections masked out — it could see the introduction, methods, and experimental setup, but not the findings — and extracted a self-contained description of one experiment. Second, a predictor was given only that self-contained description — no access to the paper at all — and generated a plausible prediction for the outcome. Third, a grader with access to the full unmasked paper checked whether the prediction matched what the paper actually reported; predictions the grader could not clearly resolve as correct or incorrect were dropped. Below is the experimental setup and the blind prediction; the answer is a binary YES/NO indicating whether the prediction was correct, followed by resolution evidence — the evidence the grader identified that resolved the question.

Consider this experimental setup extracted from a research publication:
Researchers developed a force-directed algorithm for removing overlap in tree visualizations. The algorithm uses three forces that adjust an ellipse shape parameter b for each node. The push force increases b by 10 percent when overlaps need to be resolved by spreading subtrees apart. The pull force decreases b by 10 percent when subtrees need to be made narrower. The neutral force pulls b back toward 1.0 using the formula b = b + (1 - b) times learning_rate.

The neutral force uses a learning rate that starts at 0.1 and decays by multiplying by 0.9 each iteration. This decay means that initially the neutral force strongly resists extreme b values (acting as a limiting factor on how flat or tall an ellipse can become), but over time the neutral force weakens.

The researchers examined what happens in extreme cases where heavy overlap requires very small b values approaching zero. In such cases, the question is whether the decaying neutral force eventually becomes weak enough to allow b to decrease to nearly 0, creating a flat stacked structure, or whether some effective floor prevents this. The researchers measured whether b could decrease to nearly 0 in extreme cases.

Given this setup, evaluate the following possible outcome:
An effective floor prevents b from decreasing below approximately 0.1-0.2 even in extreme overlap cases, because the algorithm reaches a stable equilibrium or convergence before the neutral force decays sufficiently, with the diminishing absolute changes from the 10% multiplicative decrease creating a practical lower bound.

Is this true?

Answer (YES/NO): NO